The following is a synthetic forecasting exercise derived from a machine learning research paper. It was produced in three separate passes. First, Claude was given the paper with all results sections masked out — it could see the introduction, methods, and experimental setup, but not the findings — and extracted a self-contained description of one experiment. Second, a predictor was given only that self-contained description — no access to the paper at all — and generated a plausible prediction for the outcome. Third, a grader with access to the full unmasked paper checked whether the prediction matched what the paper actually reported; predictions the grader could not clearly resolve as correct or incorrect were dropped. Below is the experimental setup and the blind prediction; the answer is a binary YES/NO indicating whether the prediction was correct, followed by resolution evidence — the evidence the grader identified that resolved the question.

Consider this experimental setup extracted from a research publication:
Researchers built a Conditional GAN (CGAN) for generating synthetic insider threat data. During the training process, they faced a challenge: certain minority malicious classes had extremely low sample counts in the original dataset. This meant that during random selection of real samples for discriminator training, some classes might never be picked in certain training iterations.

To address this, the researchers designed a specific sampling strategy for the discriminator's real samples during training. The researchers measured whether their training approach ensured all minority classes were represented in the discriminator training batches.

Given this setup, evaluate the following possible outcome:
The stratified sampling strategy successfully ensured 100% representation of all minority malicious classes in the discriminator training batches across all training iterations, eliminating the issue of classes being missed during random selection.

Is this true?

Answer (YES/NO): YES